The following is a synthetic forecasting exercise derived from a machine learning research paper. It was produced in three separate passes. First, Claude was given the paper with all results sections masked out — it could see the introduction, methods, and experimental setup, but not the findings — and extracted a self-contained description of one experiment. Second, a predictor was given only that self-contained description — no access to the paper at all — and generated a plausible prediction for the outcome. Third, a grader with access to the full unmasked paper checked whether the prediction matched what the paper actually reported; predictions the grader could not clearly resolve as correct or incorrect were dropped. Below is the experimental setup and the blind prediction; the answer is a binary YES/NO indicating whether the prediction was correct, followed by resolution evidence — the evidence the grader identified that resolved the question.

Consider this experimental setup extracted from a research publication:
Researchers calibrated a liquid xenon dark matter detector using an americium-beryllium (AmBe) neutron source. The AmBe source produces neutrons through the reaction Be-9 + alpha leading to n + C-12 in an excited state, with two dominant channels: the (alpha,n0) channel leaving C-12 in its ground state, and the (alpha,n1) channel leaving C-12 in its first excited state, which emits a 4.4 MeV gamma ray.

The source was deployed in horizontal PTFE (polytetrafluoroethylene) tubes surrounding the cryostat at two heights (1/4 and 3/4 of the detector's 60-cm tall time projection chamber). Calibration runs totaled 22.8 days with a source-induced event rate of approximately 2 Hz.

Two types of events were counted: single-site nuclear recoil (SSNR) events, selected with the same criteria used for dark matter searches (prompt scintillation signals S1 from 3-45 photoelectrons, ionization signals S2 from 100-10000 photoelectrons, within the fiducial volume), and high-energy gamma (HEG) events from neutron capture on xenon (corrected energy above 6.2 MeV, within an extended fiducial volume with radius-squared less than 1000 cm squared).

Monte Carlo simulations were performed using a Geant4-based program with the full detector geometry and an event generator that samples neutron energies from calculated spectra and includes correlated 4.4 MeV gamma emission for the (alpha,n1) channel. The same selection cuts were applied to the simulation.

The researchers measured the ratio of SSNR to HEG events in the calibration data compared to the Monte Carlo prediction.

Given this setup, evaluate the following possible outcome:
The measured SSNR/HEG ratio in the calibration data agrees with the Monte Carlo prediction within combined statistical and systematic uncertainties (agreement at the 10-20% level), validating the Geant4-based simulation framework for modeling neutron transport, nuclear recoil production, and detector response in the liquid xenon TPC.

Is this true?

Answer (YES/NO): YES